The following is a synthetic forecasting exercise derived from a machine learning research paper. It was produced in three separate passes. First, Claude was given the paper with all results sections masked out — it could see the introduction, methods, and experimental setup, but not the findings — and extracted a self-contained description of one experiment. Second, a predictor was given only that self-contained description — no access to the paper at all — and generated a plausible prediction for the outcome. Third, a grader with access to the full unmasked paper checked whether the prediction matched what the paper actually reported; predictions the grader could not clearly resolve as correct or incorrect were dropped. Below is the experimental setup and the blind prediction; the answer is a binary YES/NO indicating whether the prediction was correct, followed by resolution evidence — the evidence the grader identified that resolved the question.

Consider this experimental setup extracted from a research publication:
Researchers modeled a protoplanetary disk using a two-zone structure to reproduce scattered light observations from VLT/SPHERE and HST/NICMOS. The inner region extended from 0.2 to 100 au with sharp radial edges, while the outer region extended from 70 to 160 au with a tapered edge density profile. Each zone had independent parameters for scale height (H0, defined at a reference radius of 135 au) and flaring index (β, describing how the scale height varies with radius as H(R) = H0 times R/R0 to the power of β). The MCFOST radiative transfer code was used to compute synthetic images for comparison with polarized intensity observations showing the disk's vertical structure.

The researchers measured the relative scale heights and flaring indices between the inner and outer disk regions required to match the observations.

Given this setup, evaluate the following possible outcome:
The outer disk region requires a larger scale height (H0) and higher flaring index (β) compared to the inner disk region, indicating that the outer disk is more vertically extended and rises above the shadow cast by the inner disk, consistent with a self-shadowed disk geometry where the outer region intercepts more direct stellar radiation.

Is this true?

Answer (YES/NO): YES